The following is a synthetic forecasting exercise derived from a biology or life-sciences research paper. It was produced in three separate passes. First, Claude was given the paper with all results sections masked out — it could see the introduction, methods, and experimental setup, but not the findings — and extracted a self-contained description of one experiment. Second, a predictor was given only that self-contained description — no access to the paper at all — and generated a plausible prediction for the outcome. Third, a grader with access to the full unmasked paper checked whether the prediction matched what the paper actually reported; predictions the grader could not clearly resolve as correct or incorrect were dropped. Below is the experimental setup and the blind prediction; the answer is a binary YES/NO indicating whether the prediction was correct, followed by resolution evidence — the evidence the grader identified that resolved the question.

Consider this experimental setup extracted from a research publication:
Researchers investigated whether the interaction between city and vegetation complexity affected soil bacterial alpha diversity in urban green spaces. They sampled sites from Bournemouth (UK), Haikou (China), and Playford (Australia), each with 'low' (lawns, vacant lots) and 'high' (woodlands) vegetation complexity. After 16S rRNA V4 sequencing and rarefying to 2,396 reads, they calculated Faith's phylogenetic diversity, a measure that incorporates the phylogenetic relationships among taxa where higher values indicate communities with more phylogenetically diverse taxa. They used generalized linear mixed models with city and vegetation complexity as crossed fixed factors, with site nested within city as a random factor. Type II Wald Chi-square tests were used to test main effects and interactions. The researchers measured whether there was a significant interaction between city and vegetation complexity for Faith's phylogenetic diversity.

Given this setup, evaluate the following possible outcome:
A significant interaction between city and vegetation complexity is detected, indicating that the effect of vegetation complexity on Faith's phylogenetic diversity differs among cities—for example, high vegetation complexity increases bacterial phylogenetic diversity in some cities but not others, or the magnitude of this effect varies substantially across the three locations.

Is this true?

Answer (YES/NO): YES